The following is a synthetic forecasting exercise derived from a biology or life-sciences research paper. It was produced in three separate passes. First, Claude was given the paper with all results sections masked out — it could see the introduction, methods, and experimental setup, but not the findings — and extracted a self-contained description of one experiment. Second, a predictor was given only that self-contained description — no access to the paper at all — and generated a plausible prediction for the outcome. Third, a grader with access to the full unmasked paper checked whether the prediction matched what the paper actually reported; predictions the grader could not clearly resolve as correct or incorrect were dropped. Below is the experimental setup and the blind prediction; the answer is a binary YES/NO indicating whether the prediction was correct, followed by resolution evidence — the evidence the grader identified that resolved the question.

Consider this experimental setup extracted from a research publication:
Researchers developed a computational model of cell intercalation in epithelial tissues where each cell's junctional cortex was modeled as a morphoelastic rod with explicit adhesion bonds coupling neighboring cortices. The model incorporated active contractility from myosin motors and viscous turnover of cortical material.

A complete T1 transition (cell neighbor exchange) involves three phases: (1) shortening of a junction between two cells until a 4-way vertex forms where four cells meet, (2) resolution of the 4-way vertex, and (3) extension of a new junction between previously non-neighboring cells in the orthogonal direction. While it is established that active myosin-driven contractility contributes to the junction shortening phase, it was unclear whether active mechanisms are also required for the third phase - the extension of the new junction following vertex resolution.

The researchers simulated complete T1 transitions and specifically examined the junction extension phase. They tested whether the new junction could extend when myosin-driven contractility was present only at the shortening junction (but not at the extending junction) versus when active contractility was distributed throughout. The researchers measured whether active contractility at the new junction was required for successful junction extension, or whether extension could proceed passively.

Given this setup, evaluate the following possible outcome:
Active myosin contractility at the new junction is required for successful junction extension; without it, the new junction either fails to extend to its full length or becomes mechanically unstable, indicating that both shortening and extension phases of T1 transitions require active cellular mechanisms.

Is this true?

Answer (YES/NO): NO